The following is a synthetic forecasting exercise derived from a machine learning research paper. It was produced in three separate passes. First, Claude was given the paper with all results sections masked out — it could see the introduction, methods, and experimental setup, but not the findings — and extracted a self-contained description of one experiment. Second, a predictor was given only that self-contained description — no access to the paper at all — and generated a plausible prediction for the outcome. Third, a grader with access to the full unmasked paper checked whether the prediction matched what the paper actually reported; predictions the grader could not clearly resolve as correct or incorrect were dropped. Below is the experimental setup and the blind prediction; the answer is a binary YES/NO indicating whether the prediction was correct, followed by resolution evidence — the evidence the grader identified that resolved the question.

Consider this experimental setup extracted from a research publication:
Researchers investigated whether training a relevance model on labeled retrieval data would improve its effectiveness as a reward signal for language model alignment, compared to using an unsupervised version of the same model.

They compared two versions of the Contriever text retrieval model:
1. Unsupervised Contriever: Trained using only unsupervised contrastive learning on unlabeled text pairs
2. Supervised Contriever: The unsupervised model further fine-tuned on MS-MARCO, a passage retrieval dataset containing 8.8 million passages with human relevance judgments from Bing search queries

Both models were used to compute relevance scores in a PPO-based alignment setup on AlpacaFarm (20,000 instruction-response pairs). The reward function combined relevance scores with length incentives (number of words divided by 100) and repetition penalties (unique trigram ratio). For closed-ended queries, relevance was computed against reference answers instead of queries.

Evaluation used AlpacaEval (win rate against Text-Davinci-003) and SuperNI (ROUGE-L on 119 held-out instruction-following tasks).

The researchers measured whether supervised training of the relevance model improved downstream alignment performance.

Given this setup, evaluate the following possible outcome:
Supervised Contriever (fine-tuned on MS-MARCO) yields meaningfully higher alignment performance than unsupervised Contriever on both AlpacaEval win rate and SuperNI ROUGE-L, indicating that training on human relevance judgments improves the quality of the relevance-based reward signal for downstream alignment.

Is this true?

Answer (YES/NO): NO